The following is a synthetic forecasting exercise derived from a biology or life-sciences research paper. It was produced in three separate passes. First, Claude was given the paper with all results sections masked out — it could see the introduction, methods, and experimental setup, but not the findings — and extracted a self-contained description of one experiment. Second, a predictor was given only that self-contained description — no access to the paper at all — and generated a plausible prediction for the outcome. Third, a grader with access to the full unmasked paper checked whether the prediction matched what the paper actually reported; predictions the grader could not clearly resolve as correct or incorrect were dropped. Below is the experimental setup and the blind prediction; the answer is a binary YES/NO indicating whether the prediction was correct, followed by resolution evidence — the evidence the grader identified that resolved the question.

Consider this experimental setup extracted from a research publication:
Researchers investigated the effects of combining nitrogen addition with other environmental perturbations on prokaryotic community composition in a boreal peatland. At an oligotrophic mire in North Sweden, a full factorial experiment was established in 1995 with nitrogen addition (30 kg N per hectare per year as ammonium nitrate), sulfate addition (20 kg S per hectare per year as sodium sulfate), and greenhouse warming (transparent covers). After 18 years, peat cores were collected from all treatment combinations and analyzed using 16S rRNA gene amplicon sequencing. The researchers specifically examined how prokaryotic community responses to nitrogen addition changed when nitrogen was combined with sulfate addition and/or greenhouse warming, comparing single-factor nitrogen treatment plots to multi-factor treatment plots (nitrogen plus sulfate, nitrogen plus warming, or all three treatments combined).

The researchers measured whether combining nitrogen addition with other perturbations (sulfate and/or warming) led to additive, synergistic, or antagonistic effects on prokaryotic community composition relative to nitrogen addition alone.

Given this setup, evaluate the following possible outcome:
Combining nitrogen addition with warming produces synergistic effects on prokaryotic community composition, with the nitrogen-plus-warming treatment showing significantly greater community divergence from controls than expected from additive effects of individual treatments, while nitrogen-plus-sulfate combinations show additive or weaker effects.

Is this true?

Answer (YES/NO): NO